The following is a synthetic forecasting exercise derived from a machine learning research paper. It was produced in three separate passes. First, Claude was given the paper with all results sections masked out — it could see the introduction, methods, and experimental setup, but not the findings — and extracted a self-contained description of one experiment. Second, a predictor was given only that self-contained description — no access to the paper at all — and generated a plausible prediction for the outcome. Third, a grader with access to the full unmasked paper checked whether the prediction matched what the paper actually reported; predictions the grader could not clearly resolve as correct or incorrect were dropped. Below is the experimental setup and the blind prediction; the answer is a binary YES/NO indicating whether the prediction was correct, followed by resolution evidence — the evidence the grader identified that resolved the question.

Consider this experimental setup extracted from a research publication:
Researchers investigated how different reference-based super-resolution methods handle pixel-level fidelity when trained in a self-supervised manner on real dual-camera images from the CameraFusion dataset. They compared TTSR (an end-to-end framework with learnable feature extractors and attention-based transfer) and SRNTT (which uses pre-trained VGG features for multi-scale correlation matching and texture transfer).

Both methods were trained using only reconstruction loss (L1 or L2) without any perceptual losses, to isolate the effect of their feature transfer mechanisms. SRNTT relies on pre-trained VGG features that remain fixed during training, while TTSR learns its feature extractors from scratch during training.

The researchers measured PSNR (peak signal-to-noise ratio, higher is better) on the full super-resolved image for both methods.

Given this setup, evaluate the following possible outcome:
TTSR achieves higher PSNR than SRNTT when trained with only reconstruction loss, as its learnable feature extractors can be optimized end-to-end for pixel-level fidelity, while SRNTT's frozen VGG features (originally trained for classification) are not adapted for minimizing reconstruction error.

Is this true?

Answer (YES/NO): NO